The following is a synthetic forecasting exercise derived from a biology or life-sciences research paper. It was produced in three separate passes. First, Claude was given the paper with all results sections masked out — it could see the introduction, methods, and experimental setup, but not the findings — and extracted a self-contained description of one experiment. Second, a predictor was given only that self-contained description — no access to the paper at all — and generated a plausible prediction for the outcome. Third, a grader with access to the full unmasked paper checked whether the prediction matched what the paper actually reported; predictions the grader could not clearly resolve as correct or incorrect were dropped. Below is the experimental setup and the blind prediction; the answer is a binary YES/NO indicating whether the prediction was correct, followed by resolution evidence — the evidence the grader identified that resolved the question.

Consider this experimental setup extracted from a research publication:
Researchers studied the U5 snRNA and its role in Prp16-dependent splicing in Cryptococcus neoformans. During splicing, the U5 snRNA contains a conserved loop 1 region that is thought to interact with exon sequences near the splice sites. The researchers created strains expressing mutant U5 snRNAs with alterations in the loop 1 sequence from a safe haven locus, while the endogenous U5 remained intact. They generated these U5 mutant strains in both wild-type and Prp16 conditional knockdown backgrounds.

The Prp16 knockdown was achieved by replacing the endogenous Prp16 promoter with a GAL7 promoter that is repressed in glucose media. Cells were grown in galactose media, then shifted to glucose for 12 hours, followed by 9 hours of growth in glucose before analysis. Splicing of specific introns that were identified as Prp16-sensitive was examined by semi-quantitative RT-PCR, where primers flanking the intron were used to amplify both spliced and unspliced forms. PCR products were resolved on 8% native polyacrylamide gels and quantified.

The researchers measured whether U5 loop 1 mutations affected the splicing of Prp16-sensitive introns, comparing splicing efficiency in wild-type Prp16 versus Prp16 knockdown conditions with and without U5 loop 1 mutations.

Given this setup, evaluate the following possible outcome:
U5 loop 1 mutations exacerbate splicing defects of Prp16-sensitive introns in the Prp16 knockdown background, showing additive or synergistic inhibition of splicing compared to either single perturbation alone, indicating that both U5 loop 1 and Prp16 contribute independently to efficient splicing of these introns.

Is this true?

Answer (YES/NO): NO